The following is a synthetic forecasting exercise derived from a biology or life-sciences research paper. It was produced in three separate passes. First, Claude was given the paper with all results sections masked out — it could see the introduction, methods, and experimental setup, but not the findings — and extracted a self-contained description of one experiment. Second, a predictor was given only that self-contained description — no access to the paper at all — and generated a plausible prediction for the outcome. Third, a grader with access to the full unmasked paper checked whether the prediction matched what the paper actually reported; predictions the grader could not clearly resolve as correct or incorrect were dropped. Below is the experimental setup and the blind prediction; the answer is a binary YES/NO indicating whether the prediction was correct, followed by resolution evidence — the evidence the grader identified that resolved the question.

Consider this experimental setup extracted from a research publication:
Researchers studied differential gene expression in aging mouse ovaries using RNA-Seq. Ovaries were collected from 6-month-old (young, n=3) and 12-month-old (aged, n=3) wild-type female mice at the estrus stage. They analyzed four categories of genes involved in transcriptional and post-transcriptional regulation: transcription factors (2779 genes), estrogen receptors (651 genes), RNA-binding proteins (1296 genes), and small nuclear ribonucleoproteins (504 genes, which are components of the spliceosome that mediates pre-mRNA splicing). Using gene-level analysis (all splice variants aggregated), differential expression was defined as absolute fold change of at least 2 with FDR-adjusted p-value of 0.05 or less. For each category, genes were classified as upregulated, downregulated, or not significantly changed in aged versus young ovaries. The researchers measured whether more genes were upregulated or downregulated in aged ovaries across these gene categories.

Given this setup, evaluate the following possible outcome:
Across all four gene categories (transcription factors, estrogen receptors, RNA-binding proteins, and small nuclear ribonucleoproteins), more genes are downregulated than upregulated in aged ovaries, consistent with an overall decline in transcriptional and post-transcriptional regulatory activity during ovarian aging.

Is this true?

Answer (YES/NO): NO